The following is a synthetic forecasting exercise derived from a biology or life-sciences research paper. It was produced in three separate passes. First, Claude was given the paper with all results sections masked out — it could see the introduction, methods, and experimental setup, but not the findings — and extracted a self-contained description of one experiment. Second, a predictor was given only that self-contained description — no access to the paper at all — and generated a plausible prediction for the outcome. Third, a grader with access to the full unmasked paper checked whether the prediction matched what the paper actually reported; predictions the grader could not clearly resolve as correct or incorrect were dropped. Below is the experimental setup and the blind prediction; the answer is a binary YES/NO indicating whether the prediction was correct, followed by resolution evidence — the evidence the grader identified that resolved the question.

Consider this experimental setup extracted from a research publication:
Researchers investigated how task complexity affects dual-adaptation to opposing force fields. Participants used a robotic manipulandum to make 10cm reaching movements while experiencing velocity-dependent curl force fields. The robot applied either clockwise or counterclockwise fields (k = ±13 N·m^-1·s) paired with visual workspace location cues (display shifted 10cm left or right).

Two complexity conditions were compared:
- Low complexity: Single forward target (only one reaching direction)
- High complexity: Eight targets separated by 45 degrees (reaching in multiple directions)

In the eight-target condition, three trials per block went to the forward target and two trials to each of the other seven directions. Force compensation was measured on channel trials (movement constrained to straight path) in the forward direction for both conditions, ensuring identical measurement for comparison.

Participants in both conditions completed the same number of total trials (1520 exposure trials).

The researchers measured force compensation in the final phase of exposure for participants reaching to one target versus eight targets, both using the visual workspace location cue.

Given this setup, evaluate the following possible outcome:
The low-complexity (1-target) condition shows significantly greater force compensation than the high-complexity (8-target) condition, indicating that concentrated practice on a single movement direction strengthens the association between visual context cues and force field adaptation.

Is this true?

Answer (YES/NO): YES